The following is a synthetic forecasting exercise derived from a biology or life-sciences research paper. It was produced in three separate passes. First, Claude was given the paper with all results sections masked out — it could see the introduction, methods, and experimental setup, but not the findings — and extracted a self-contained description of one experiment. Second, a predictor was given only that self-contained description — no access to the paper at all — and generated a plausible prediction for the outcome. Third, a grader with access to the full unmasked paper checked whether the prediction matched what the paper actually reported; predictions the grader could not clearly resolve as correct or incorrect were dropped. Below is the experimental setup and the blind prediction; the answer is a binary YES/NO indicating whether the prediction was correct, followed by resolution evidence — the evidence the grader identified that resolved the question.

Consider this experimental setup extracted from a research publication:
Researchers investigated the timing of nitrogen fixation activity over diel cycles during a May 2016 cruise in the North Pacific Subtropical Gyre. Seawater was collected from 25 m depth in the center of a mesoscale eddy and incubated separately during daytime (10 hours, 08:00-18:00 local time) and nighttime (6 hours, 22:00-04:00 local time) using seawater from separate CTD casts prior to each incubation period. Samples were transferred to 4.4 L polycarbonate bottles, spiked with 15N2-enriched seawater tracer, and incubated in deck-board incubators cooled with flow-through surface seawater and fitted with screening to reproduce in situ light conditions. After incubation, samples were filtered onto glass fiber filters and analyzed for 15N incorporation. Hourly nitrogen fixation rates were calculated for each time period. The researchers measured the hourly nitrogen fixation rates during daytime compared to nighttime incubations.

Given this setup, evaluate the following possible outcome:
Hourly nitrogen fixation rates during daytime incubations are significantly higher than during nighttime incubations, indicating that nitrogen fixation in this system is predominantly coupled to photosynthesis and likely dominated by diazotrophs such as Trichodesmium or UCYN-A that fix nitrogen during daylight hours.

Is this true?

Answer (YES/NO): YES